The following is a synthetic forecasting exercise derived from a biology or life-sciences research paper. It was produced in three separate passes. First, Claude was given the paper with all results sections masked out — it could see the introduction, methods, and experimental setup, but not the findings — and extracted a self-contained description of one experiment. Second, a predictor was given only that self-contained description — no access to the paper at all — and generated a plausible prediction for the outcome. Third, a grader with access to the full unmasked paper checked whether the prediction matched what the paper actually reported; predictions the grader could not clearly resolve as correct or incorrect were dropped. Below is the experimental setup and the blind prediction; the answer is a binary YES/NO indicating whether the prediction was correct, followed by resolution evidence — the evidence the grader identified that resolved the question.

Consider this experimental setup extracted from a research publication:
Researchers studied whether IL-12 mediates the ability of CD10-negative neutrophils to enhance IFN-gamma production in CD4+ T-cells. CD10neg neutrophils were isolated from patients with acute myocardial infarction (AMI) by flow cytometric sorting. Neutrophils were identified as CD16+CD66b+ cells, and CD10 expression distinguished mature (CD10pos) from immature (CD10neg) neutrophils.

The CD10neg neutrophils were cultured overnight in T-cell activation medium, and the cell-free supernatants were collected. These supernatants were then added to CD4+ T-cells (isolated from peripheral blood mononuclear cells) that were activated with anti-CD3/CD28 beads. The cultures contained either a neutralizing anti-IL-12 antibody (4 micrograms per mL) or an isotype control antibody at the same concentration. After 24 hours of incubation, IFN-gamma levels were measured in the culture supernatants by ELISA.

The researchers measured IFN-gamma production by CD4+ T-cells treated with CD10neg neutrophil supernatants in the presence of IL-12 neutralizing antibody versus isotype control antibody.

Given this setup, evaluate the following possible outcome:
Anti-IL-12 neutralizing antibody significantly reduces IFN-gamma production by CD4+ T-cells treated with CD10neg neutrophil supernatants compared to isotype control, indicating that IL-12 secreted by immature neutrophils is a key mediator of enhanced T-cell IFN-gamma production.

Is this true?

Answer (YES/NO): YES